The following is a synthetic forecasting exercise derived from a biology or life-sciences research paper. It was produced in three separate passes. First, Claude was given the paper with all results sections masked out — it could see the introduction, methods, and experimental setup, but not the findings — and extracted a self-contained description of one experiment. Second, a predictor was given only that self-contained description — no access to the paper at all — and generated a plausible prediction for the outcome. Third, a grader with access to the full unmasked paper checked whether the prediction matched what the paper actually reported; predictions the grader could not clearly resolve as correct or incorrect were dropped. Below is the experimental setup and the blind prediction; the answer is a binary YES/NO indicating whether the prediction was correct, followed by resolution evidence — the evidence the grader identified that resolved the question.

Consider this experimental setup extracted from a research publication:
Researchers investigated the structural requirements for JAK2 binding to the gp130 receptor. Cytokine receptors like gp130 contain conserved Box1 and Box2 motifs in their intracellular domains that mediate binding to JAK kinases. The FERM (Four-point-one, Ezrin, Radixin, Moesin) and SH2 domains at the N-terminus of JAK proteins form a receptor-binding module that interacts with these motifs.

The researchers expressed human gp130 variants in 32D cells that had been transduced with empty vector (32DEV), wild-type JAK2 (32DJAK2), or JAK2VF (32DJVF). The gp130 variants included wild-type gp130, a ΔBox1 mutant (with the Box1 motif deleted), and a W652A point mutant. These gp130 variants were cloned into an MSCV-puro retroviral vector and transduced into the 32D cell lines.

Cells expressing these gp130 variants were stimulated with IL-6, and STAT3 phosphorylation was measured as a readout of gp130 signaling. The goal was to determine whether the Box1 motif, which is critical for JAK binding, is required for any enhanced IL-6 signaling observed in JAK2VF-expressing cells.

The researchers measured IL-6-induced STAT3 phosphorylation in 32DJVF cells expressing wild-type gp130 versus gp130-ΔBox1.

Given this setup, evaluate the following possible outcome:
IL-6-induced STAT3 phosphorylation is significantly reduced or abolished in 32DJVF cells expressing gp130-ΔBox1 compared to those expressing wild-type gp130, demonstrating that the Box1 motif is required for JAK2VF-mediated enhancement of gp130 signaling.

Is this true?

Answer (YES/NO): YES